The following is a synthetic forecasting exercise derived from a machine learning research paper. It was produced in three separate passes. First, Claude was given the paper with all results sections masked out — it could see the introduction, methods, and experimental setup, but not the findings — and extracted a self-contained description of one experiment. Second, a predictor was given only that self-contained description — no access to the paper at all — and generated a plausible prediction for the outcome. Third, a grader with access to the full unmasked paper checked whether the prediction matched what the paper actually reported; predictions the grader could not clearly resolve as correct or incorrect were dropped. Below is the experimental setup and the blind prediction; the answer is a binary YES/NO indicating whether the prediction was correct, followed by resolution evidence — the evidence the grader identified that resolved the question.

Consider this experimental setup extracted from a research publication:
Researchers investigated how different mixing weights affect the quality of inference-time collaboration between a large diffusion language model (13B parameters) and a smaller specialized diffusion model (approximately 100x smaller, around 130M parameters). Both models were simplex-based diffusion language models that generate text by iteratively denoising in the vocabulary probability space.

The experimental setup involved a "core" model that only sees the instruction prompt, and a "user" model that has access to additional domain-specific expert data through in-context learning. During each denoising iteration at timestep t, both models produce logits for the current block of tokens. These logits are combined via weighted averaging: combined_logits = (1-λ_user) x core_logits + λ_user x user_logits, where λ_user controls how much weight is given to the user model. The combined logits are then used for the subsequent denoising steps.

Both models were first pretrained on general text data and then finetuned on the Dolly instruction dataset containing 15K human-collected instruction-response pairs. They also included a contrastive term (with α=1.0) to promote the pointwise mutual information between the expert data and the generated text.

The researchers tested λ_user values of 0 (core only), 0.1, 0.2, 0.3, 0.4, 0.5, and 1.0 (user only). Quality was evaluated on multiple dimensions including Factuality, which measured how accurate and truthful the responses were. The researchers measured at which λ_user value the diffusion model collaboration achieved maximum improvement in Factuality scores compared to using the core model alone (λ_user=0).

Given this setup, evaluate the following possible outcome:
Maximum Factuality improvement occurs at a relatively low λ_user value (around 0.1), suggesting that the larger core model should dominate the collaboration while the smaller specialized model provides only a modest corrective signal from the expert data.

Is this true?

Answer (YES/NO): NO